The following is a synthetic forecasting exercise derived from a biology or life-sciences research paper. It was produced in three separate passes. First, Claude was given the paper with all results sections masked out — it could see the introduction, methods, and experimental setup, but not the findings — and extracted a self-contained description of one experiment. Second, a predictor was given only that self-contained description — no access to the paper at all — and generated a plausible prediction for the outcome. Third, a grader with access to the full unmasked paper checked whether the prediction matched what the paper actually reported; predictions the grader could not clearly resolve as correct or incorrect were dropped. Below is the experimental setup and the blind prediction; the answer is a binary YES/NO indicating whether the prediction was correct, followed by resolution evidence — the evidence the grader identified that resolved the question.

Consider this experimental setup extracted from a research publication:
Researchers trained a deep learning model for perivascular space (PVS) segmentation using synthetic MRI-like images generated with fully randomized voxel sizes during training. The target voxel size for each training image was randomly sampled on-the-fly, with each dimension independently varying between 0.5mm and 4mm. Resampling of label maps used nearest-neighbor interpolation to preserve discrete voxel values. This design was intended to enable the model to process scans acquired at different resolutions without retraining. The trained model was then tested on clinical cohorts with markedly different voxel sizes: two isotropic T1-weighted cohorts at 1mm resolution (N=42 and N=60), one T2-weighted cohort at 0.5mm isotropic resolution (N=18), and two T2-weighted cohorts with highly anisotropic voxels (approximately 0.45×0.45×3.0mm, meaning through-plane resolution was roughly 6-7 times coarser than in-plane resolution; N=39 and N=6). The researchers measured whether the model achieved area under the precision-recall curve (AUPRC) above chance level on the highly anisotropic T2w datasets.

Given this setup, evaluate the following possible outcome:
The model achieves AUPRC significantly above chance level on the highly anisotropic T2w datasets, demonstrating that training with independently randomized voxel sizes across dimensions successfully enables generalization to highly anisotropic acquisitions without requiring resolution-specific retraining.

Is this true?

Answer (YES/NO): YES